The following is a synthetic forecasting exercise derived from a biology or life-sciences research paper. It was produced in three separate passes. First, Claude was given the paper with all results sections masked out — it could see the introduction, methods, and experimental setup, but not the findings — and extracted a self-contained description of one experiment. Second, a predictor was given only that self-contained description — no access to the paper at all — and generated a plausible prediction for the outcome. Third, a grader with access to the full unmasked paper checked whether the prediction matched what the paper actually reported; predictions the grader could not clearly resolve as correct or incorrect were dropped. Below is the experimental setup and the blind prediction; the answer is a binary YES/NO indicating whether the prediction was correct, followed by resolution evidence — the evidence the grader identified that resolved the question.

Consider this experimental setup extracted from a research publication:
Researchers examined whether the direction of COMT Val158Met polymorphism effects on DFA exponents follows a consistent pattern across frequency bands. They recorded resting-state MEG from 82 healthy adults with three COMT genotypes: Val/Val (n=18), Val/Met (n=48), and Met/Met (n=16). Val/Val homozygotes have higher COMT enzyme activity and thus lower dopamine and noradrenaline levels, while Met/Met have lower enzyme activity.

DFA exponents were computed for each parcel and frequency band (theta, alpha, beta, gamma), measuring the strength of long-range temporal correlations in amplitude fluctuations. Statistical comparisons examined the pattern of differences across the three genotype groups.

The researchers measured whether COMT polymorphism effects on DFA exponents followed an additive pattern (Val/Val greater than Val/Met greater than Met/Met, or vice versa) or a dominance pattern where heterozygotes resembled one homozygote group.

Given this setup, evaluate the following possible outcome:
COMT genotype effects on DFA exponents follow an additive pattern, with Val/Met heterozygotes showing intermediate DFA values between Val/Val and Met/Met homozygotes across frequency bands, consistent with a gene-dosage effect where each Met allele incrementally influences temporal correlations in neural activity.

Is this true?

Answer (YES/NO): NO